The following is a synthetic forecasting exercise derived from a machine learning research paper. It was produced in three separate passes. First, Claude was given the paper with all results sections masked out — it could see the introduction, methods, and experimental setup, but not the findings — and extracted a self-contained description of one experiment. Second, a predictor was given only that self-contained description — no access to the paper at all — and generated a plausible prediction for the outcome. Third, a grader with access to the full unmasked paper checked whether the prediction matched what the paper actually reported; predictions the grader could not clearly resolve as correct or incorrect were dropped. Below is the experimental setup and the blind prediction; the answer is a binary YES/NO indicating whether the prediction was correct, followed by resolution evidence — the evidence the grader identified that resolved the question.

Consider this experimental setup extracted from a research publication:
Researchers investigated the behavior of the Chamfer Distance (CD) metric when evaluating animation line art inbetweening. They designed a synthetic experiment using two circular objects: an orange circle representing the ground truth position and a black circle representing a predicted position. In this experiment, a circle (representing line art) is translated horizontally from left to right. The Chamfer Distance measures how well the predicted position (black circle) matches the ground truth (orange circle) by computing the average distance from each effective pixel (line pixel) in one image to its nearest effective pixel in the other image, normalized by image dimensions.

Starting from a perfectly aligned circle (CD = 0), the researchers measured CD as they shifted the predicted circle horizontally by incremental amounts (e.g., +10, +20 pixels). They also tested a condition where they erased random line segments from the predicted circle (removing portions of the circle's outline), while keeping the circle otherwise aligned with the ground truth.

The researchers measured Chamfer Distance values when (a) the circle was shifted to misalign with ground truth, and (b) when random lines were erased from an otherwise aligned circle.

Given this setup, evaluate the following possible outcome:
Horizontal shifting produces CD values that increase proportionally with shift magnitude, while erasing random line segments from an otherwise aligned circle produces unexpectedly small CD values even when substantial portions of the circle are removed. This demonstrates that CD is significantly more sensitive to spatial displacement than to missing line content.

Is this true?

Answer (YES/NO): YES